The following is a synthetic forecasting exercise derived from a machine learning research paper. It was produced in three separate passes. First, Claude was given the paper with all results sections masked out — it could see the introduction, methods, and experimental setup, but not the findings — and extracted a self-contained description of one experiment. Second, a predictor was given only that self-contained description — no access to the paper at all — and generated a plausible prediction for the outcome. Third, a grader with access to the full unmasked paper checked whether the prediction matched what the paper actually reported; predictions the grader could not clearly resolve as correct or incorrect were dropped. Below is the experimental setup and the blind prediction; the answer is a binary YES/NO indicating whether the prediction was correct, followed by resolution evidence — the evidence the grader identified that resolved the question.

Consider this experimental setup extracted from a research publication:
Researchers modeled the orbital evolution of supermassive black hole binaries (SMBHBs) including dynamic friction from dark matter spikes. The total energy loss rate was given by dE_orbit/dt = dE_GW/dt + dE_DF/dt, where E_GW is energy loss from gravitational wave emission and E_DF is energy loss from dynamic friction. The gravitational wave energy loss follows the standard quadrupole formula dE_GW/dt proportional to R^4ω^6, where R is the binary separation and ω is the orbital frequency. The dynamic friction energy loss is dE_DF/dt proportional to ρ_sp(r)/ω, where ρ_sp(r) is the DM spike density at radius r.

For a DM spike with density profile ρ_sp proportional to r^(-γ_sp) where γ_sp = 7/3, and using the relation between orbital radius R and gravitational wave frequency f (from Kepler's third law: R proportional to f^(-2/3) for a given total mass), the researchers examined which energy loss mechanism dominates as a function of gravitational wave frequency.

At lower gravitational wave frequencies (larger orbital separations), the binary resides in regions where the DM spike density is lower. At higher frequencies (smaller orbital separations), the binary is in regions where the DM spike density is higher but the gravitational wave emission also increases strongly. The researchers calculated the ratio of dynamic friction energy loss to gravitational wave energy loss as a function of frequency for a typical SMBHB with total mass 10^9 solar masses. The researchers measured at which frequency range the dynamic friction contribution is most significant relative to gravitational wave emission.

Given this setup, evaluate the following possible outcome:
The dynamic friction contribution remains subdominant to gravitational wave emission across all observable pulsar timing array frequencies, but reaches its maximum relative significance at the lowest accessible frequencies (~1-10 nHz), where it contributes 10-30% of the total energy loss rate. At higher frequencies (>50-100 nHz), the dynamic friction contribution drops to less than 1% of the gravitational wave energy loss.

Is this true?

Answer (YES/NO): NO